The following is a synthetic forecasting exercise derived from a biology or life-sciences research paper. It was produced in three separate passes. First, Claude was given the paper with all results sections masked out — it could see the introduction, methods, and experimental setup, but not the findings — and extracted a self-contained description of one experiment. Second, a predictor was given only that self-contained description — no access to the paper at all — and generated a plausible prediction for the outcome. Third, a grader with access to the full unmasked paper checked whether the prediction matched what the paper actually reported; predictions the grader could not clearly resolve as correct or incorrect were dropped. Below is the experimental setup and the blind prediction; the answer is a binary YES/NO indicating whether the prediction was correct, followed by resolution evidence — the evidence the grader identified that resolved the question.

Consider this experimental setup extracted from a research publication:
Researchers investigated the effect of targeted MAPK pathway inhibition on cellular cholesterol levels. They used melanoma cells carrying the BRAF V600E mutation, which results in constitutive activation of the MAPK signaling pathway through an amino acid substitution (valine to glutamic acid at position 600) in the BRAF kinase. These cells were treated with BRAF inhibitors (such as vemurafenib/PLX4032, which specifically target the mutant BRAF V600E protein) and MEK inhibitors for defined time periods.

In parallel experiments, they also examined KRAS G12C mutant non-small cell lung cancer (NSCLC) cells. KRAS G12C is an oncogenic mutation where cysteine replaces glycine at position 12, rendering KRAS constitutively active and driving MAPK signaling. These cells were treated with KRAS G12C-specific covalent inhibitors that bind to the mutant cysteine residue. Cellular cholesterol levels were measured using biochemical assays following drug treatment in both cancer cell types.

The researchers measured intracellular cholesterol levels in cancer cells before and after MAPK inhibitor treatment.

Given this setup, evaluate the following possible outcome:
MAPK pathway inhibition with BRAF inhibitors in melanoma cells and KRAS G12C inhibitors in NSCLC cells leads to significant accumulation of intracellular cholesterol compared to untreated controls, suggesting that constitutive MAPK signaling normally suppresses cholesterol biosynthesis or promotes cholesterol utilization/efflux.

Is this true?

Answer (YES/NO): YES